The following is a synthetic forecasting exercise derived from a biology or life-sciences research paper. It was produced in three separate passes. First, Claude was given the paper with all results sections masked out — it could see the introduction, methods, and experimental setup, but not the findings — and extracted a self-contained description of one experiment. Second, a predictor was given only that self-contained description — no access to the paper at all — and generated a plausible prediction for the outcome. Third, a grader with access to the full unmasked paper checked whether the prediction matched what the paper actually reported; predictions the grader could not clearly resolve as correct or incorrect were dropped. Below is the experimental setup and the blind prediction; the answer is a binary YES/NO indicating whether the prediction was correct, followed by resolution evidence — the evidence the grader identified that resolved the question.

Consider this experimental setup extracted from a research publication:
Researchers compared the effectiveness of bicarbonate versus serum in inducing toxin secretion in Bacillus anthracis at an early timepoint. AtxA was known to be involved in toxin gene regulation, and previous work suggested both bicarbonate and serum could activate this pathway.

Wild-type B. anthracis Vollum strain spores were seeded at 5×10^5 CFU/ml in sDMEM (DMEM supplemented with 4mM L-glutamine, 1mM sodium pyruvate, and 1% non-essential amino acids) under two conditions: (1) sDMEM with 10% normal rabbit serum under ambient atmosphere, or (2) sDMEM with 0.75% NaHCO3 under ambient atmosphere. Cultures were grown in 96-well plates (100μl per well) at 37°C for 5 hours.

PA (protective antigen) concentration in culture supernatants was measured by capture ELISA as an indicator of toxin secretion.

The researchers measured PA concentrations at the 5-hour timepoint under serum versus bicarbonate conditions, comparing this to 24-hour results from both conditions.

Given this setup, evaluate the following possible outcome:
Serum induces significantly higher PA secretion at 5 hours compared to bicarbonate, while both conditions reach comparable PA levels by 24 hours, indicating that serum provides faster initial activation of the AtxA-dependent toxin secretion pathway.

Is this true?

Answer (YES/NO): YES